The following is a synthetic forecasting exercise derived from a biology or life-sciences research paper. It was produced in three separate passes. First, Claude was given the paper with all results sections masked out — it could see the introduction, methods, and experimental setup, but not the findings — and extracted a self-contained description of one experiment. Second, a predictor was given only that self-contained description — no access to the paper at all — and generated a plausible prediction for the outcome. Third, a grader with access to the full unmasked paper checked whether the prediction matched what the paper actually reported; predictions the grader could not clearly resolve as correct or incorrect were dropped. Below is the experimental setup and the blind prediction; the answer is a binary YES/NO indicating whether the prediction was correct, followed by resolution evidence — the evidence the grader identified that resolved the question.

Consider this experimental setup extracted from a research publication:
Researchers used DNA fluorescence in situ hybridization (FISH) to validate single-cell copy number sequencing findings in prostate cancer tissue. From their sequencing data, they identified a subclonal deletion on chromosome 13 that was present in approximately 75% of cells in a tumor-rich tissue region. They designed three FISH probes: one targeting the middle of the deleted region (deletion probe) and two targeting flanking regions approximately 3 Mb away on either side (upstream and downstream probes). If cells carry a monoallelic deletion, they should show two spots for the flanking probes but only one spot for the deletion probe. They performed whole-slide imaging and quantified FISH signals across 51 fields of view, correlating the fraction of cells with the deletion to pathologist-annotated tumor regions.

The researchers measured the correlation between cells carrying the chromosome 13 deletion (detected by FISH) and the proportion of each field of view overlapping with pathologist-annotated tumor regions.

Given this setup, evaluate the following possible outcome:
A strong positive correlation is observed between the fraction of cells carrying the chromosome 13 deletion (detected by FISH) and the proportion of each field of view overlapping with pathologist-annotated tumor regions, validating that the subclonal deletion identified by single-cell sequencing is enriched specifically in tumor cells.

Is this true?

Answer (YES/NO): YES